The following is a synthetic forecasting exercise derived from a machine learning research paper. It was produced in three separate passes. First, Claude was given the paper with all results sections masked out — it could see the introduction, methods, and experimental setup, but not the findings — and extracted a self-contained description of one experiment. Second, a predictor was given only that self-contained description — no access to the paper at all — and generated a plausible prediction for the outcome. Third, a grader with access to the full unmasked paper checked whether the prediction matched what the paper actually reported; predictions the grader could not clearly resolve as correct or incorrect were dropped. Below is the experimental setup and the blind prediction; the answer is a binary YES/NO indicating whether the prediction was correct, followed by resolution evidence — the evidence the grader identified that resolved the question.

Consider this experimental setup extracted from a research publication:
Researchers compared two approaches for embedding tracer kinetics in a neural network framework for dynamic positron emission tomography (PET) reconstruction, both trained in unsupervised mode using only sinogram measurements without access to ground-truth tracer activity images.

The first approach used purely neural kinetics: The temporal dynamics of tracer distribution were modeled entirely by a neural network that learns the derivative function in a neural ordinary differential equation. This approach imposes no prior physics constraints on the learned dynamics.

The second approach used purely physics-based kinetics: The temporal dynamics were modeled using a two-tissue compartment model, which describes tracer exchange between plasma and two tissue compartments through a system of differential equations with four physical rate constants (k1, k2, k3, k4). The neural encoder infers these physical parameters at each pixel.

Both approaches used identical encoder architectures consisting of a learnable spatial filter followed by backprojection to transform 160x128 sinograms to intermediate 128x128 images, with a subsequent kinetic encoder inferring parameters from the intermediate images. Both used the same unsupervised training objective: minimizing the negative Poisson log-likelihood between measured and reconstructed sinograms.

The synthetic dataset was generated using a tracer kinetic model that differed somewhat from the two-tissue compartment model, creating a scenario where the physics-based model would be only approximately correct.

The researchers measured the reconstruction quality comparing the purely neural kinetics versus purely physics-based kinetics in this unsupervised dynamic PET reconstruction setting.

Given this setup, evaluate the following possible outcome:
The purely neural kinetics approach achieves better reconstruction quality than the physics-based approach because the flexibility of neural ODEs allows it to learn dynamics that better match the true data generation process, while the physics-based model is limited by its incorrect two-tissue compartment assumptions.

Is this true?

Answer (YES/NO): NO